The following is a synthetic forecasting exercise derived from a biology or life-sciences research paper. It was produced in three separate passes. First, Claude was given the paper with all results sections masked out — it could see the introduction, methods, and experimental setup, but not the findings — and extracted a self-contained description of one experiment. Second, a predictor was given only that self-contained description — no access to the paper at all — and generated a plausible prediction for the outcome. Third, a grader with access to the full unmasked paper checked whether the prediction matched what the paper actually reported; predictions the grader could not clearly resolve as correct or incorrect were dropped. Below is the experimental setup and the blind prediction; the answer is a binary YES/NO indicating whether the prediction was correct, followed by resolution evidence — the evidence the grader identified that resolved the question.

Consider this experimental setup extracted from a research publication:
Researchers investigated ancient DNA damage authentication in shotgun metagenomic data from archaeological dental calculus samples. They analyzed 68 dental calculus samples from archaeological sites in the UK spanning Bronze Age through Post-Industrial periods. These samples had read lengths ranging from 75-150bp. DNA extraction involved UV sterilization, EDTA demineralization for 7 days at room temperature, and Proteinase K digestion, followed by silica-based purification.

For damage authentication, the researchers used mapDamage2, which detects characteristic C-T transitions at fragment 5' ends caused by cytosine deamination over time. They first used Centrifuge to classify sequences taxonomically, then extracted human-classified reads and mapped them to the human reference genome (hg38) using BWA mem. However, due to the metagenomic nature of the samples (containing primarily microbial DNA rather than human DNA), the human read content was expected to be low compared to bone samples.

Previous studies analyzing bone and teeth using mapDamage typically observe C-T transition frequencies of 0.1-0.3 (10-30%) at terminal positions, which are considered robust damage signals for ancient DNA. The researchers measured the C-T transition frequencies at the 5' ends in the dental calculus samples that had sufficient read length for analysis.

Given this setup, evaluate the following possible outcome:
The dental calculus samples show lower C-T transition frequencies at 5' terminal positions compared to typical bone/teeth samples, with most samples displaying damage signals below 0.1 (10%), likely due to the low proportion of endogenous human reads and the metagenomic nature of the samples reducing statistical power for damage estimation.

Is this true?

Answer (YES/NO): YES